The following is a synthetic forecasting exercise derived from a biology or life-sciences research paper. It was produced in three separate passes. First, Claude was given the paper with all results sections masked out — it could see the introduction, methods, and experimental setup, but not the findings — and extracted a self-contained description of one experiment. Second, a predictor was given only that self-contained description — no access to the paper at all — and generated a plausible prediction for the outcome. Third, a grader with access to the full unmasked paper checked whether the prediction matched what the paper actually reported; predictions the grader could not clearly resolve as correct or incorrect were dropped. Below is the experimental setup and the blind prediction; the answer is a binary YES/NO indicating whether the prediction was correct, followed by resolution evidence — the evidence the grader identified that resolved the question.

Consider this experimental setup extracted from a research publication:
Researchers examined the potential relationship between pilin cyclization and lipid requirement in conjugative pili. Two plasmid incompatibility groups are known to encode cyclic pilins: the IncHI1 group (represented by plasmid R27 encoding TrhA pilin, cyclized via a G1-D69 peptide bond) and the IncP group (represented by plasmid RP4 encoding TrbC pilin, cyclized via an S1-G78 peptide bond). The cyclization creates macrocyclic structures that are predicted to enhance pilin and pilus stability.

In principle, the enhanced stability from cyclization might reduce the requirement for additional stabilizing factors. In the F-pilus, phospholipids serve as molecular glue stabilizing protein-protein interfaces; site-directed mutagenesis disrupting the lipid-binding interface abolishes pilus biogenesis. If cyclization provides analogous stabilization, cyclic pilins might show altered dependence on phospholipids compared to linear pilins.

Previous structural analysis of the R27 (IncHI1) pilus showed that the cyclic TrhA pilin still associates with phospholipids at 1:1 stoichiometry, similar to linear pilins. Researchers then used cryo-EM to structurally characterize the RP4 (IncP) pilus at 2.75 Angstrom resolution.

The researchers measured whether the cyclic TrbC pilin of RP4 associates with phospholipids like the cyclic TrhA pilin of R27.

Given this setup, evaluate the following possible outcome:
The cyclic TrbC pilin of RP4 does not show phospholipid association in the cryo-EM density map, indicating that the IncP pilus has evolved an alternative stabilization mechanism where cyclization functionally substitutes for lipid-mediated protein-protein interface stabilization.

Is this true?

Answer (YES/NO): NO